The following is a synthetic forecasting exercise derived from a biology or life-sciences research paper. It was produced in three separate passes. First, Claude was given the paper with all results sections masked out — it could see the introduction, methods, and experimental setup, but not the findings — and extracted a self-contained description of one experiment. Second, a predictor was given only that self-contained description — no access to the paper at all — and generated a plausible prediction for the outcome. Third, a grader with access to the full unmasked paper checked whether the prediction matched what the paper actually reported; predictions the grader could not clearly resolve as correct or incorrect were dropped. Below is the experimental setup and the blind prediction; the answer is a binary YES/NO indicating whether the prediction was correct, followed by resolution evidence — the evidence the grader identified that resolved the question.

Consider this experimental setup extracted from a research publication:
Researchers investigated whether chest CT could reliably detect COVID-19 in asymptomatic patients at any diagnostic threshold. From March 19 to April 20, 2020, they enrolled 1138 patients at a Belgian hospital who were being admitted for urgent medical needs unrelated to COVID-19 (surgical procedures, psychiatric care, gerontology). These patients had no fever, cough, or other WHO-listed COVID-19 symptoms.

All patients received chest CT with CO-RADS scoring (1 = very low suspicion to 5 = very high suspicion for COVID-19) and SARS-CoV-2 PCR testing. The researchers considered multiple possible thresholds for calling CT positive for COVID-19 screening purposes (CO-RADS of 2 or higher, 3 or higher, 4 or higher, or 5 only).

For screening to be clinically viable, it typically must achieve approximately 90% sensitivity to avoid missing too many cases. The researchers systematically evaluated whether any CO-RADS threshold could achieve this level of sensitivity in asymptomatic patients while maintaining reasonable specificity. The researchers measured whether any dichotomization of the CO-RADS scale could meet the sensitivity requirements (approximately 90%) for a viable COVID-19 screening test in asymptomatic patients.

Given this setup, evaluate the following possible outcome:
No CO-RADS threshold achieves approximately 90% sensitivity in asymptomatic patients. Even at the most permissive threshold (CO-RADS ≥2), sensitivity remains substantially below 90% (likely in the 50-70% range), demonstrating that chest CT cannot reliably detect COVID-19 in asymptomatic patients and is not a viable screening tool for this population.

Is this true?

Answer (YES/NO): YES